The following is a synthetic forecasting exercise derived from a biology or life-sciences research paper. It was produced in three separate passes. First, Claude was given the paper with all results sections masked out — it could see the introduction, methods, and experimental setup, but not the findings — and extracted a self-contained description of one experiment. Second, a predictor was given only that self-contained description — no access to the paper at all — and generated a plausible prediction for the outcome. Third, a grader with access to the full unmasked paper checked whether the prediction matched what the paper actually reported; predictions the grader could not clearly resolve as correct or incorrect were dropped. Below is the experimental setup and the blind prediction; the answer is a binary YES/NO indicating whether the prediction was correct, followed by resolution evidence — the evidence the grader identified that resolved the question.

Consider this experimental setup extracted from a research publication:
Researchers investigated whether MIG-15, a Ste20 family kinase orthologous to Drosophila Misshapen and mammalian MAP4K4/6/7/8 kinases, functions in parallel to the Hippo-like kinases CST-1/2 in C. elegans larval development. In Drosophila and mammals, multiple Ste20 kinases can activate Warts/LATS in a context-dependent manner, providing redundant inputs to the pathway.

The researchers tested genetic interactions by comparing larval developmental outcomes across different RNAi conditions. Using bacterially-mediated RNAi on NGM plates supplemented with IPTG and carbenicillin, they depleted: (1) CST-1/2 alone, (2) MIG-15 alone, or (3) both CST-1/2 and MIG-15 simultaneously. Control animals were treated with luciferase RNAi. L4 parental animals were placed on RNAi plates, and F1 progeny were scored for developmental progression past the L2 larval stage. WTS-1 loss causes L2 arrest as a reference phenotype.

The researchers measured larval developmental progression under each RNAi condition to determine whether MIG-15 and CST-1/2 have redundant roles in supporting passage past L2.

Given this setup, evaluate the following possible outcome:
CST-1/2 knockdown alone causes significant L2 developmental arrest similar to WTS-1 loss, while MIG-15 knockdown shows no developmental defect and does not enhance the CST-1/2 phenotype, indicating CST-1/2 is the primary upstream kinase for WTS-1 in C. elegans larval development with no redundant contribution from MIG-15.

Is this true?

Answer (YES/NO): NO